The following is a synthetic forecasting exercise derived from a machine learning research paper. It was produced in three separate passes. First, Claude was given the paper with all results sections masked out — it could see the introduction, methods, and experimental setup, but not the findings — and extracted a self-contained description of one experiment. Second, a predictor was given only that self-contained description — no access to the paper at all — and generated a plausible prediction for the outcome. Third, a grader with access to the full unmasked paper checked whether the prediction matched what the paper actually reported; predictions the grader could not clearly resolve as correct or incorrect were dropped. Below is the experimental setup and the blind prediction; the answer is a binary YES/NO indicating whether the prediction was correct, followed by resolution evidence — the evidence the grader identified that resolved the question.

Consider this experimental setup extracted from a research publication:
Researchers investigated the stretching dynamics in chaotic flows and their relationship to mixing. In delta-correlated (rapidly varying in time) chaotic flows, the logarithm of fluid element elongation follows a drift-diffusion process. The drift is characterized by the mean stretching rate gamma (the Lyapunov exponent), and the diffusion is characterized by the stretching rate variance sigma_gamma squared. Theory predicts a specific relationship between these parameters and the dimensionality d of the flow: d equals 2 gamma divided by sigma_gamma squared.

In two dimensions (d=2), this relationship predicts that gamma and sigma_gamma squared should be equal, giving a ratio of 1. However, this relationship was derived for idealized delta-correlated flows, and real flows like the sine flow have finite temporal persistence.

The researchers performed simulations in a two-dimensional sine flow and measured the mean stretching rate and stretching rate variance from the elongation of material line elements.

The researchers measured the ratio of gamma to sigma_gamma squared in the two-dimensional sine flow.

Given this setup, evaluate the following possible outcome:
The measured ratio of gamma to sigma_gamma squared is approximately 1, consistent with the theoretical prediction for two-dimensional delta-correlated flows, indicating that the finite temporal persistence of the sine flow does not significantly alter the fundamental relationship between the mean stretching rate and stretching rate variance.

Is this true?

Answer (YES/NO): YES